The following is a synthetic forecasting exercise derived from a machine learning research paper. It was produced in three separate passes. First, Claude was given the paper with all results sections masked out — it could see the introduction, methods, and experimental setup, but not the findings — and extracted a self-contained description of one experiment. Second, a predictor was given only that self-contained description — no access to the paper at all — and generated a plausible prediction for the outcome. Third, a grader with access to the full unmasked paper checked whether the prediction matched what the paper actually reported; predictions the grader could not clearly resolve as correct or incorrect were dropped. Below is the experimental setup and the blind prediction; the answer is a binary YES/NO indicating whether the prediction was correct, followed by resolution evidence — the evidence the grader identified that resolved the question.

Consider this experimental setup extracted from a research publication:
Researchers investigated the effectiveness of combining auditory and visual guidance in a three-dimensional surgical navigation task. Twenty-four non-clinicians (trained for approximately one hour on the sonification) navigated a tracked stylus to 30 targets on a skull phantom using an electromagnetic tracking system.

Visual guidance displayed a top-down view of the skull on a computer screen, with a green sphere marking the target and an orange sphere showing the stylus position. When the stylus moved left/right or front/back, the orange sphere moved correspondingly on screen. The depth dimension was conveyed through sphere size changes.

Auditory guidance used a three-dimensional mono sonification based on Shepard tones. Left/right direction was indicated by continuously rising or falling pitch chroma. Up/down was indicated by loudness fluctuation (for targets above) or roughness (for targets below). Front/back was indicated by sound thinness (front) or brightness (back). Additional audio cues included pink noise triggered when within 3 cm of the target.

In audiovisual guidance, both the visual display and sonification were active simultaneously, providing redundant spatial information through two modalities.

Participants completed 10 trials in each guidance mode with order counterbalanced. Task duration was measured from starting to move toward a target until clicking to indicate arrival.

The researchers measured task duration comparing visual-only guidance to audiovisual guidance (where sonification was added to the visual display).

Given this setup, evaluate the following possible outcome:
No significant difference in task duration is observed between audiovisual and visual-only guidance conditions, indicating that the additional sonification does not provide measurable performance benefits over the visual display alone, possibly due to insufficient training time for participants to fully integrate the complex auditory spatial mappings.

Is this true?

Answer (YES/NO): NO